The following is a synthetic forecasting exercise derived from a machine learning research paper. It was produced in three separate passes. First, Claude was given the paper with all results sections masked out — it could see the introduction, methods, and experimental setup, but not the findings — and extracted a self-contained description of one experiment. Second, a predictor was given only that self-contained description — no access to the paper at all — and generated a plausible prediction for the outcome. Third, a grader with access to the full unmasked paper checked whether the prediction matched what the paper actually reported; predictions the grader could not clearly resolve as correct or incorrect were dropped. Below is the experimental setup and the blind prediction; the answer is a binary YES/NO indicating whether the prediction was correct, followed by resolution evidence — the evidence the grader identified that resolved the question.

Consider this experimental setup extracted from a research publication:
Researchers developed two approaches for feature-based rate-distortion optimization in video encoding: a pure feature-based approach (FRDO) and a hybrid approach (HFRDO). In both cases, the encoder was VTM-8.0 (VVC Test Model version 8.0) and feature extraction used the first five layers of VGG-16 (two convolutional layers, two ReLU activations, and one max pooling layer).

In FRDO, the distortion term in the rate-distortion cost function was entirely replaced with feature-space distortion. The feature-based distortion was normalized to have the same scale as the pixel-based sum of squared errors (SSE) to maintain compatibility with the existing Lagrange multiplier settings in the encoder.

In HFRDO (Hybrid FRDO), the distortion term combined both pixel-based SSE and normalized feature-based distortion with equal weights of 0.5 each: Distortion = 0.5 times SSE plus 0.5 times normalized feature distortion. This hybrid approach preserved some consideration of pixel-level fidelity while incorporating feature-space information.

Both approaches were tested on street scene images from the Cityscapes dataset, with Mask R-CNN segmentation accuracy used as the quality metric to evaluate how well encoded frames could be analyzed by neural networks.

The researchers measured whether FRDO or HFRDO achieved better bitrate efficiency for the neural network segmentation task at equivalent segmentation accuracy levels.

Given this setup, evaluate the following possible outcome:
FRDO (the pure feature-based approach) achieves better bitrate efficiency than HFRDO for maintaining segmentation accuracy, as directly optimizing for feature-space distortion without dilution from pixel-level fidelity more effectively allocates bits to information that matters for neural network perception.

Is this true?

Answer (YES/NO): NO